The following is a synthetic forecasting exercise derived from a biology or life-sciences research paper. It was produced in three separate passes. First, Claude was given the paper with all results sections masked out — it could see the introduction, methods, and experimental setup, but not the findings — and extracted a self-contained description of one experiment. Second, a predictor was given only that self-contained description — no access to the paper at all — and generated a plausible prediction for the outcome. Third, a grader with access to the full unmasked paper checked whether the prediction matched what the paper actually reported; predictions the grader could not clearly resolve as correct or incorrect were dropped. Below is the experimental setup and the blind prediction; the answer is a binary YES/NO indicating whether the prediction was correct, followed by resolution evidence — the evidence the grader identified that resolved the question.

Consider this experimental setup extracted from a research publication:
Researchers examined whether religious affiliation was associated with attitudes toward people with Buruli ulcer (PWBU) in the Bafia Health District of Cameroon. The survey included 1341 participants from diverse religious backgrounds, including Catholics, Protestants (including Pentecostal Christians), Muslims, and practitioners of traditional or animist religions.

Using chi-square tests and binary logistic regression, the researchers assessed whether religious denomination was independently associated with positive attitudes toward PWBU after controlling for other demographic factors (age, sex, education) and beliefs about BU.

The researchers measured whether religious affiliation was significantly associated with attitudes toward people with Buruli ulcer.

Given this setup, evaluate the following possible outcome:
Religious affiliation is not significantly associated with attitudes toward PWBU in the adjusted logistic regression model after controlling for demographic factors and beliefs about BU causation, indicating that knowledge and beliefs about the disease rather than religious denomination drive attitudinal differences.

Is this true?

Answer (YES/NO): NO